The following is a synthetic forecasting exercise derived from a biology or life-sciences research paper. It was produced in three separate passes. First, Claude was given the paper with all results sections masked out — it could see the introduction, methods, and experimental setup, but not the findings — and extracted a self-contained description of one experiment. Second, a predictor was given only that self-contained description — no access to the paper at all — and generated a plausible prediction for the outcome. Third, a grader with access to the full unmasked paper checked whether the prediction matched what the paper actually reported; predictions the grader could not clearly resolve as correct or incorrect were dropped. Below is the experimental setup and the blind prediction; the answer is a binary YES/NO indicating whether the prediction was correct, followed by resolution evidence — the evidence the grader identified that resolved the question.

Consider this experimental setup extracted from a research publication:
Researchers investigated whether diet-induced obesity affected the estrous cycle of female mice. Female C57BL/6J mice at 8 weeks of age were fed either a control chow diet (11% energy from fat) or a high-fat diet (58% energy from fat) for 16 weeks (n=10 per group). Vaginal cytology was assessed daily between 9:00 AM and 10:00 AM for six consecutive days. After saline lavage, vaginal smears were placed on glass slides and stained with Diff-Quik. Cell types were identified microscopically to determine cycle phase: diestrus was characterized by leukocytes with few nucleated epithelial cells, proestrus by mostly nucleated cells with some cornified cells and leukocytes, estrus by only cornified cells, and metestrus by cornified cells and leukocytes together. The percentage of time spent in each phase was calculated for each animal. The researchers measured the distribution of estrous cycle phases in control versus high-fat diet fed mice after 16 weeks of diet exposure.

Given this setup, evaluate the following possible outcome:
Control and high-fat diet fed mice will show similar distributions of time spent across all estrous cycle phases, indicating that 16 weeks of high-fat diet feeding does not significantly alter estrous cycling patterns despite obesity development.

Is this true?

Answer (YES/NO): NO